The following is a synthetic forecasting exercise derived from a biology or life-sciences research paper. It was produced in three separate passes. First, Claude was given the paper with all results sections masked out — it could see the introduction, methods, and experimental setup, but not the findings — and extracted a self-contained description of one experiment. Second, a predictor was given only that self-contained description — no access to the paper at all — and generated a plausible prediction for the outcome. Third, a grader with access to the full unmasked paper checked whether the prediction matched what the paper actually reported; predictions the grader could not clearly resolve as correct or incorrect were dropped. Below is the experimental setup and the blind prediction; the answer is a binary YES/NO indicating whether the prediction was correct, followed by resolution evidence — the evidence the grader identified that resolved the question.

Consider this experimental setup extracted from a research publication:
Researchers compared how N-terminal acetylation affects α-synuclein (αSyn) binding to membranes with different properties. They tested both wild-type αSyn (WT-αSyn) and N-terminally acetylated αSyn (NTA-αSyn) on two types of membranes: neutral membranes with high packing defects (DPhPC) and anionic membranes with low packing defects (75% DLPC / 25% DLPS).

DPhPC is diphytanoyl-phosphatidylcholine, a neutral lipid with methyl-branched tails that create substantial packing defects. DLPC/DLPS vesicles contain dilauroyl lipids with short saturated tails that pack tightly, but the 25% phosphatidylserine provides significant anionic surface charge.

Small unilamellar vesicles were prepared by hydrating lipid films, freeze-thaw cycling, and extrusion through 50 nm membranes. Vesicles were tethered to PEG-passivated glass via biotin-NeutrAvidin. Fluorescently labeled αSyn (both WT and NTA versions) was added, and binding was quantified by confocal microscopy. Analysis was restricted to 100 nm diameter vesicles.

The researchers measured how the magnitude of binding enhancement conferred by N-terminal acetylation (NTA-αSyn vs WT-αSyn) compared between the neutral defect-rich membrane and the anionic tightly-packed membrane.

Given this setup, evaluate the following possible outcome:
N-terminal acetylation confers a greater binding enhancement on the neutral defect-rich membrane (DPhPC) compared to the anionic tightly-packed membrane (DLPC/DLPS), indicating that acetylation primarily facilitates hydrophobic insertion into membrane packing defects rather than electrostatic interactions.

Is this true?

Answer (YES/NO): YES